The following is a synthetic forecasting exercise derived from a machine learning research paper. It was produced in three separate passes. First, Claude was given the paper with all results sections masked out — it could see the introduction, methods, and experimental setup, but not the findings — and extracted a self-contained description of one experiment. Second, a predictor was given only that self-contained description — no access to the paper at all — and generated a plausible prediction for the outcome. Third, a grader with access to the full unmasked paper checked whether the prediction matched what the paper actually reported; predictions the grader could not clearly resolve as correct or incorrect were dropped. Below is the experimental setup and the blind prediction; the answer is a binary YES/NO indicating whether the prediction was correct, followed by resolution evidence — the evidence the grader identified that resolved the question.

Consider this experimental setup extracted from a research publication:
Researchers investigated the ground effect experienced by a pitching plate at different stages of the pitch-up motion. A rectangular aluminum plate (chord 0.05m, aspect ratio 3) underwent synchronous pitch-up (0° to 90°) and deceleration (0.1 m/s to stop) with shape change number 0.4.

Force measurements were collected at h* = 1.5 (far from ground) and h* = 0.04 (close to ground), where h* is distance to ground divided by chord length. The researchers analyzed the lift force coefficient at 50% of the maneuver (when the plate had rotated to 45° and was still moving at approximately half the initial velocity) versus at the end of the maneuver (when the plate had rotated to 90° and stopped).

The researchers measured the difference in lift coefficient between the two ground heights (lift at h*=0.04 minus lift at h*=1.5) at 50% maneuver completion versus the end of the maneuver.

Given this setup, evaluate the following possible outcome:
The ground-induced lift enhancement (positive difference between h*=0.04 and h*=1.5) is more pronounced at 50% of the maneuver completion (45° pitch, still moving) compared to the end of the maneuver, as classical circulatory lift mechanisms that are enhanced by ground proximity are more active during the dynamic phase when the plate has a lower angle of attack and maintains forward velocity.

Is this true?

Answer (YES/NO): YES